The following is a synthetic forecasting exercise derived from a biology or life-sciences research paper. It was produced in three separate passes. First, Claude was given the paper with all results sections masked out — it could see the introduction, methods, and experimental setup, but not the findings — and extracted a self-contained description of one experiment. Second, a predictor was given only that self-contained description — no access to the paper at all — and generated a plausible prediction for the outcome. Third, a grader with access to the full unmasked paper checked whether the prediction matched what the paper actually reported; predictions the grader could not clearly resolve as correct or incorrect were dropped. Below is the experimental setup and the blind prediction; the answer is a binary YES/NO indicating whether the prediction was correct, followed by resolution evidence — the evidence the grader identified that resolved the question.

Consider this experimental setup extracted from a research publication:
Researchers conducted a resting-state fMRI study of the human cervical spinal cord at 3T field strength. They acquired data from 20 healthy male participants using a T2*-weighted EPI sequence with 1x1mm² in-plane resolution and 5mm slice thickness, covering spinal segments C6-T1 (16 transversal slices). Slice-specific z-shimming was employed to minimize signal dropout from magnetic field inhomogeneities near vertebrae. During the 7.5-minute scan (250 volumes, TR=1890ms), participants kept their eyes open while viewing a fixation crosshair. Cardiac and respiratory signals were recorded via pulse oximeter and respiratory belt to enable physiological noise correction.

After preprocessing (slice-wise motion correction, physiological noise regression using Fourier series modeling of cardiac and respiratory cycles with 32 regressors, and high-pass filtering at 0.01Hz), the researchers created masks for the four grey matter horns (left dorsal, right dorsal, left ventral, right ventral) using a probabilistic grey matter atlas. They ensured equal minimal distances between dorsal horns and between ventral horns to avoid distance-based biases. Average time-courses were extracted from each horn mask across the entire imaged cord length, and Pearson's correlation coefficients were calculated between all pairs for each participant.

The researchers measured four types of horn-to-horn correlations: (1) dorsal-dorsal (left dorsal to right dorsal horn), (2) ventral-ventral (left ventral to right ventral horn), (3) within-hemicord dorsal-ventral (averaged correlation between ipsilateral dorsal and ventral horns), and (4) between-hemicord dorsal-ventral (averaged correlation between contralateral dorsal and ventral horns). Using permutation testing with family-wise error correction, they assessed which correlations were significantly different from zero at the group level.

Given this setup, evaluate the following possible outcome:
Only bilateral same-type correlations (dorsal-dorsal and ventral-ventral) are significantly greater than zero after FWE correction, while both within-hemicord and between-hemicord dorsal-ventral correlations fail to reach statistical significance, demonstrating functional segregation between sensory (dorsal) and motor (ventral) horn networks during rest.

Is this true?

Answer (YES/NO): NO